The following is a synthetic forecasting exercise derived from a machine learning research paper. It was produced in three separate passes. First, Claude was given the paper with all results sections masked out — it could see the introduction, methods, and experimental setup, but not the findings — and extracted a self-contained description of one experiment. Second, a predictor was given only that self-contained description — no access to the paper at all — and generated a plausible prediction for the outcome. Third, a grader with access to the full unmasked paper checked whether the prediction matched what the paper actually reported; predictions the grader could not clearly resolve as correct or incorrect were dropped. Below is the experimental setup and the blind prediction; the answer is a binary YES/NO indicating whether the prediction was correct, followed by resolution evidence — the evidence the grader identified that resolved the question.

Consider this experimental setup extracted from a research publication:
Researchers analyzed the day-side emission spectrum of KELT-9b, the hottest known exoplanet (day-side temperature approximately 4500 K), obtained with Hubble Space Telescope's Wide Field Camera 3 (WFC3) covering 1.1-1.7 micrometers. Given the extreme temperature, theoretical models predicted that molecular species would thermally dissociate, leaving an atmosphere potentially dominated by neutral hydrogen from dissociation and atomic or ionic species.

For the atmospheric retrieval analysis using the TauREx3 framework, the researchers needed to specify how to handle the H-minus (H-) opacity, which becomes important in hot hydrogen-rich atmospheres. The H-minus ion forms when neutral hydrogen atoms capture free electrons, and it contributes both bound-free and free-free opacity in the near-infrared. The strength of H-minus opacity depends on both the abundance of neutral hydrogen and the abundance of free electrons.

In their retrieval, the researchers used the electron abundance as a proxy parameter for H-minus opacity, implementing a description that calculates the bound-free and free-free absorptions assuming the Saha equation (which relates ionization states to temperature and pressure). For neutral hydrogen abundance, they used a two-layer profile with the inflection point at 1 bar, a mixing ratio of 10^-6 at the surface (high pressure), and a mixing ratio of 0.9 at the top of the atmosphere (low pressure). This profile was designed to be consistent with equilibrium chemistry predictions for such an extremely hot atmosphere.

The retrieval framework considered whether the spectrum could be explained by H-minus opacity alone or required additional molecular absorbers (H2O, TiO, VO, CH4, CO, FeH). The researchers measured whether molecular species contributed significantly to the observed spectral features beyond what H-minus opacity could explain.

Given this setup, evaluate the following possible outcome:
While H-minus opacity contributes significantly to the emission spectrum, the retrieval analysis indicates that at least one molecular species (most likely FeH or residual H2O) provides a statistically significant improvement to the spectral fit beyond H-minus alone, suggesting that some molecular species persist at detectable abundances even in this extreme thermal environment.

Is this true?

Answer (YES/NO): NO